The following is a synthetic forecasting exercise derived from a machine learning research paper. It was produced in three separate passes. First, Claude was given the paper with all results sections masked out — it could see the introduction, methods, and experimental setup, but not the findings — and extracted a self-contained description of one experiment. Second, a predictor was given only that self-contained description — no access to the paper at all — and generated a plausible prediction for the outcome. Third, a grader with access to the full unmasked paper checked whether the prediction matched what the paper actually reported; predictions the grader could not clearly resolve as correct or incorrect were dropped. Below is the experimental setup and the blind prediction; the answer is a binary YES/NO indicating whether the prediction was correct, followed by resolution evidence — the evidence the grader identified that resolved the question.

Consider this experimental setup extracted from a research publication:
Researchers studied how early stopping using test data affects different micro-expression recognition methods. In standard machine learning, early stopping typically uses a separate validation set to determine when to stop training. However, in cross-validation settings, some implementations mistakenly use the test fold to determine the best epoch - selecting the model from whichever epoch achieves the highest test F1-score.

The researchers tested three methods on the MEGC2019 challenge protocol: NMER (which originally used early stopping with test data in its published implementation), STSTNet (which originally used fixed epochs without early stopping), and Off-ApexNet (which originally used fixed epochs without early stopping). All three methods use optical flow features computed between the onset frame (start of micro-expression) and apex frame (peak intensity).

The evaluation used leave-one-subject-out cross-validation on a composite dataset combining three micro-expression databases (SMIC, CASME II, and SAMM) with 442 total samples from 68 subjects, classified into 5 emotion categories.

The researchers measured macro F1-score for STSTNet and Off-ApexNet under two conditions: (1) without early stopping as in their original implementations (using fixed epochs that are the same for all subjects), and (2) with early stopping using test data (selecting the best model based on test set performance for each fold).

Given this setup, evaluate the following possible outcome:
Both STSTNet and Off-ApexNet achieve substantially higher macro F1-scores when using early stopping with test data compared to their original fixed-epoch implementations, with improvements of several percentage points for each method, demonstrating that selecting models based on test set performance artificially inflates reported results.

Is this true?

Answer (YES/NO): YES